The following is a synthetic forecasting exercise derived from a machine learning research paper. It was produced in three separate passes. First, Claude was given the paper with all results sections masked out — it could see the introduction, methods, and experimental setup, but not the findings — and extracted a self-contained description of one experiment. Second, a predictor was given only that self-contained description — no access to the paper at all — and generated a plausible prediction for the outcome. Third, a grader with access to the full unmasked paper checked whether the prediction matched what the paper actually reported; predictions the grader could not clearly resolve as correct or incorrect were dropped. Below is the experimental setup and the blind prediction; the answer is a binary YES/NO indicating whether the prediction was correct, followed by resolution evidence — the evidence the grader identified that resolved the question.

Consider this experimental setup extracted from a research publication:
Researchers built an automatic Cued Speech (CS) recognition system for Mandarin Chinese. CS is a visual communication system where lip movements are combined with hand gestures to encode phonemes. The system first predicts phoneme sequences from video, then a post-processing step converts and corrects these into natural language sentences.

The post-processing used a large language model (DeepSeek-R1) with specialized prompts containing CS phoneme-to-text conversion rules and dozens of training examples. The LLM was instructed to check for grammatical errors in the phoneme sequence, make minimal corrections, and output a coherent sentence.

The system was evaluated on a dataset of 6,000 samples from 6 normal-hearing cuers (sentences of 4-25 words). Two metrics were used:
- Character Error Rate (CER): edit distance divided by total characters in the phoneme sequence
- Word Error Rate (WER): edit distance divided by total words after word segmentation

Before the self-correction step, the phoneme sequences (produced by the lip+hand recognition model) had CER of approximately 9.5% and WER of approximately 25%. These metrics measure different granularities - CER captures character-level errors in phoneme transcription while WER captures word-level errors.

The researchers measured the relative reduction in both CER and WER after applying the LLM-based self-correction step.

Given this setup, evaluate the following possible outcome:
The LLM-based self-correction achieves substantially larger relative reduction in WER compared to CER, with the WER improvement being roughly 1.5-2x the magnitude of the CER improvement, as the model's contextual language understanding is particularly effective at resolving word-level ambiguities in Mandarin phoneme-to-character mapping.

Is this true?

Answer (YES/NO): NO